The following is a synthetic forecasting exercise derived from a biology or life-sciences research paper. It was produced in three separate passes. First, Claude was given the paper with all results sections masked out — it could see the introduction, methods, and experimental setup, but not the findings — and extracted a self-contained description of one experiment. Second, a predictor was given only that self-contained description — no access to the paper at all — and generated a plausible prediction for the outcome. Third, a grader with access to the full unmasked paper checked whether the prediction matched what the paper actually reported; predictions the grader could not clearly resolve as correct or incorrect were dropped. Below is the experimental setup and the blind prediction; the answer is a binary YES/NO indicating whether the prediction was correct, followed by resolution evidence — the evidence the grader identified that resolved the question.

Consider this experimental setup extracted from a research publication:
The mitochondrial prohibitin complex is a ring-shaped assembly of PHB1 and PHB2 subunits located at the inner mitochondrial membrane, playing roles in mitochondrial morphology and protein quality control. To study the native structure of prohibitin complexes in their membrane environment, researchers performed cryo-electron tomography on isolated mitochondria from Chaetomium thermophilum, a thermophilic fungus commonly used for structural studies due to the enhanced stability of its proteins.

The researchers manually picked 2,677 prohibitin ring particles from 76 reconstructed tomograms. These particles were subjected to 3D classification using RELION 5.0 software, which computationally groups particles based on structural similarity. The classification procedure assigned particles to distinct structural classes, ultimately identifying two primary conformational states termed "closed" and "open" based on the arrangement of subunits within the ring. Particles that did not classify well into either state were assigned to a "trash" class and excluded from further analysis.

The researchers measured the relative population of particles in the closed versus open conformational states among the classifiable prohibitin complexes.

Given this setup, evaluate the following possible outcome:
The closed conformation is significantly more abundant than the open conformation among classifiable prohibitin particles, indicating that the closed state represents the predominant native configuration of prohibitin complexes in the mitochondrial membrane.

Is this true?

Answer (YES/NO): NO